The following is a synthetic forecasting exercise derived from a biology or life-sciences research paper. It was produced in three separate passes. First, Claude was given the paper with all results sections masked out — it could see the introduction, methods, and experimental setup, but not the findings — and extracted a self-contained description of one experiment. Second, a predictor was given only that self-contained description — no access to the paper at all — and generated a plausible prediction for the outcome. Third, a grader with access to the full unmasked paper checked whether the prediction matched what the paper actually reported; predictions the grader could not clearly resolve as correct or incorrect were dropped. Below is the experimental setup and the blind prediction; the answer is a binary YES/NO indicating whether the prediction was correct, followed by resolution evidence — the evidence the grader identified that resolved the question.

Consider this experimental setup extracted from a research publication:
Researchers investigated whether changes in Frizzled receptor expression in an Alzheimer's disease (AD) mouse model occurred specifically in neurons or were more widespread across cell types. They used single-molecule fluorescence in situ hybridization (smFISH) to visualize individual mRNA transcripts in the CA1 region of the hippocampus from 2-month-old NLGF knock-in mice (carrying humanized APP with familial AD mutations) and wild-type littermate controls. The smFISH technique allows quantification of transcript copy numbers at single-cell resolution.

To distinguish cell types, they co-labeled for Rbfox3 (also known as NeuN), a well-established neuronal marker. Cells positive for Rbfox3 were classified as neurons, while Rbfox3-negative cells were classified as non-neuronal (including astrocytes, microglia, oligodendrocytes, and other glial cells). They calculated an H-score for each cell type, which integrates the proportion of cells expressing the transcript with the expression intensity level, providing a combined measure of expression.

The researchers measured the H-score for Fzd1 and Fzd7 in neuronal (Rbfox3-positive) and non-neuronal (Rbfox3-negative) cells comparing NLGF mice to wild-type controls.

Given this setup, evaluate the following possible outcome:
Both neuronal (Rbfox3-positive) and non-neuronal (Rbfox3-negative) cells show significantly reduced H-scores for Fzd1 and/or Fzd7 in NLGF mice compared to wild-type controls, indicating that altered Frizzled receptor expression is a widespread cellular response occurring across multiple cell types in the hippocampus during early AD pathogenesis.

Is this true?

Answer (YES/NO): NO